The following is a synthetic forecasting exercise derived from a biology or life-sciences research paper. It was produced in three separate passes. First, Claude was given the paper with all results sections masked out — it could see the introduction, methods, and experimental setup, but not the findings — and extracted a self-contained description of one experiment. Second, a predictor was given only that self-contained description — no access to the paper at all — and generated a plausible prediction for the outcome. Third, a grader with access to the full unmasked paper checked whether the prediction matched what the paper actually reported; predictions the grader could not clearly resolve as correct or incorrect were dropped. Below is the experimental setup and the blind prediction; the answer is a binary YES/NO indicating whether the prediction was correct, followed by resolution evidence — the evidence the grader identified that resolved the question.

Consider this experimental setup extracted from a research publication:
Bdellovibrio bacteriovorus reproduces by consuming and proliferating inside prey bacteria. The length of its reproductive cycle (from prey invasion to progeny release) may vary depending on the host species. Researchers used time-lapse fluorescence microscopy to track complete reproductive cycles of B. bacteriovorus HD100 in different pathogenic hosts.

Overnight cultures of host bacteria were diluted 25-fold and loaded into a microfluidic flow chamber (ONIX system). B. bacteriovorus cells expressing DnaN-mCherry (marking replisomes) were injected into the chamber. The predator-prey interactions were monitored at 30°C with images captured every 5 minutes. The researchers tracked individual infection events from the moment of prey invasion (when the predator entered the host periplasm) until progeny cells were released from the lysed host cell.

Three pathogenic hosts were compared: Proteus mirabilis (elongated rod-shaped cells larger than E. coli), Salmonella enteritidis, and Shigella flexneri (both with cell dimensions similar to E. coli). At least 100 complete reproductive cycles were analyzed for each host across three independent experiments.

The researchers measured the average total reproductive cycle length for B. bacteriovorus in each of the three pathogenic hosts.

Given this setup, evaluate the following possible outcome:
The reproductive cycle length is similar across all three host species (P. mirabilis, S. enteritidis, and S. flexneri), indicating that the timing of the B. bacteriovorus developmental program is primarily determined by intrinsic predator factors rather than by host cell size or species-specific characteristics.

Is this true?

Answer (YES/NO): NO